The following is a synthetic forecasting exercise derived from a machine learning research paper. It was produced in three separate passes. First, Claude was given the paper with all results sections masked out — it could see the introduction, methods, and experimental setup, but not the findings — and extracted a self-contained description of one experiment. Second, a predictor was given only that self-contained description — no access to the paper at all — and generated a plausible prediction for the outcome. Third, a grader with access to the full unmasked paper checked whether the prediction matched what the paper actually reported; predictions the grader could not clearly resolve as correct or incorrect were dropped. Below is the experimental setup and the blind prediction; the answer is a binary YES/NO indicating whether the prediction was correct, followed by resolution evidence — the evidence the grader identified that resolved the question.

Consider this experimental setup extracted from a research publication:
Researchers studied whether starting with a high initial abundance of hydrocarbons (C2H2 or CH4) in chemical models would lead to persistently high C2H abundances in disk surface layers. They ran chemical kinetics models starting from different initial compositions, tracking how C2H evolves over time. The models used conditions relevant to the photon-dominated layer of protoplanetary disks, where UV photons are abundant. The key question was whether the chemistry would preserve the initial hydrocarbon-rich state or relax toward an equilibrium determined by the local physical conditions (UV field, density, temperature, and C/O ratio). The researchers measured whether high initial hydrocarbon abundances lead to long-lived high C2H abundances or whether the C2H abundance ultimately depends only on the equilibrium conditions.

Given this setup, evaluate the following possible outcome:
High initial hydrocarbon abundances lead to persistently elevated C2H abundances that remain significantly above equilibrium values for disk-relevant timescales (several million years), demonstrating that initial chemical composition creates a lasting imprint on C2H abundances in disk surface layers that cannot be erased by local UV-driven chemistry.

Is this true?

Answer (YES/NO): NO